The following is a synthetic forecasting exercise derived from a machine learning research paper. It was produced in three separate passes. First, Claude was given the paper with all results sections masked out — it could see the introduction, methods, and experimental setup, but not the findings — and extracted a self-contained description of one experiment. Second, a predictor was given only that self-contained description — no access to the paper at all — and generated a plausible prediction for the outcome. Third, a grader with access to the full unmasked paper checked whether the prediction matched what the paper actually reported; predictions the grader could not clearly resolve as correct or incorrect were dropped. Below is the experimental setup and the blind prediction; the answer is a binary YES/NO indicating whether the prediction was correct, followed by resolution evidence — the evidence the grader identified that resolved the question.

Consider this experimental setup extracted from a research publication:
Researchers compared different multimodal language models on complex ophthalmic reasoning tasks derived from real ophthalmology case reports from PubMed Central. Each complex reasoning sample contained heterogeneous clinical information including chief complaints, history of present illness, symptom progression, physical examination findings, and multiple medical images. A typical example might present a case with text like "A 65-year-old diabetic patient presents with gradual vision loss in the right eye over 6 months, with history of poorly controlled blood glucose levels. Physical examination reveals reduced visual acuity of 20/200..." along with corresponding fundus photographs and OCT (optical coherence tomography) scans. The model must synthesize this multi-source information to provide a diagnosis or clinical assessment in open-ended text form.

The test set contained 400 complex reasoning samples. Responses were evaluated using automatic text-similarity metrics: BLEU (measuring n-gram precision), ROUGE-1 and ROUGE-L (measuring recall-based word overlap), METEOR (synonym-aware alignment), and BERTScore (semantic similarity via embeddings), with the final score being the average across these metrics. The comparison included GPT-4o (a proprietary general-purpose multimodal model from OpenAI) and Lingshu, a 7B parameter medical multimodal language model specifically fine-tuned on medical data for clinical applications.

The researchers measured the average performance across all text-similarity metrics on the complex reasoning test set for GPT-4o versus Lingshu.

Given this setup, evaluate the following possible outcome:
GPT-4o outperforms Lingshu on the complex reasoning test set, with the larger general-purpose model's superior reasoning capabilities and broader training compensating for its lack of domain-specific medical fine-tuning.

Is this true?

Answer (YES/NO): YES